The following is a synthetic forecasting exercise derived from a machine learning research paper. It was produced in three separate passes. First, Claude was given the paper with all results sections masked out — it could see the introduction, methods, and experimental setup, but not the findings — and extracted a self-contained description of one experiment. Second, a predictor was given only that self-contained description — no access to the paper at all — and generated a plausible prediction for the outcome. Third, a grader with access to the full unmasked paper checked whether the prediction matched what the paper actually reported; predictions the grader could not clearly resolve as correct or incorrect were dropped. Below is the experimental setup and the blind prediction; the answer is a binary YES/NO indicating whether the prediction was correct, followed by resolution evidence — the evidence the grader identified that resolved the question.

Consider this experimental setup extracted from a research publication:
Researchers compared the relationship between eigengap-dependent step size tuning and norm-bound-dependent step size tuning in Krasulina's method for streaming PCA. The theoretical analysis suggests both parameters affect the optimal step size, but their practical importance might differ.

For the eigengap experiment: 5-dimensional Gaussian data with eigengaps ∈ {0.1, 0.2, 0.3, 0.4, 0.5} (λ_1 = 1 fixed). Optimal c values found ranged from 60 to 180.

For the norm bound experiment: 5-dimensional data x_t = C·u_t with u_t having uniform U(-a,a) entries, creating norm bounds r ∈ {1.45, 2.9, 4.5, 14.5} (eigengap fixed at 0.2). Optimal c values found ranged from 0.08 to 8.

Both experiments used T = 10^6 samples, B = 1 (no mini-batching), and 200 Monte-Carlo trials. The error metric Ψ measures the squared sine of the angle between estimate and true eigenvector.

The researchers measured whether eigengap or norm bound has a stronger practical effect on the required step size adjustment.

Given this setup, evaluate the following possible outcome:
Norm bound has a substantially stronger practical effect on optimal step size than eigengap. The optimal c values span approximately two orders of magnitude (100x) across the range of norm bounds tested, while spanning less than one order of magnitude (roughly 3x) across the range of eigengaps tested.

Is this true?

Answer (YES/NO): YES